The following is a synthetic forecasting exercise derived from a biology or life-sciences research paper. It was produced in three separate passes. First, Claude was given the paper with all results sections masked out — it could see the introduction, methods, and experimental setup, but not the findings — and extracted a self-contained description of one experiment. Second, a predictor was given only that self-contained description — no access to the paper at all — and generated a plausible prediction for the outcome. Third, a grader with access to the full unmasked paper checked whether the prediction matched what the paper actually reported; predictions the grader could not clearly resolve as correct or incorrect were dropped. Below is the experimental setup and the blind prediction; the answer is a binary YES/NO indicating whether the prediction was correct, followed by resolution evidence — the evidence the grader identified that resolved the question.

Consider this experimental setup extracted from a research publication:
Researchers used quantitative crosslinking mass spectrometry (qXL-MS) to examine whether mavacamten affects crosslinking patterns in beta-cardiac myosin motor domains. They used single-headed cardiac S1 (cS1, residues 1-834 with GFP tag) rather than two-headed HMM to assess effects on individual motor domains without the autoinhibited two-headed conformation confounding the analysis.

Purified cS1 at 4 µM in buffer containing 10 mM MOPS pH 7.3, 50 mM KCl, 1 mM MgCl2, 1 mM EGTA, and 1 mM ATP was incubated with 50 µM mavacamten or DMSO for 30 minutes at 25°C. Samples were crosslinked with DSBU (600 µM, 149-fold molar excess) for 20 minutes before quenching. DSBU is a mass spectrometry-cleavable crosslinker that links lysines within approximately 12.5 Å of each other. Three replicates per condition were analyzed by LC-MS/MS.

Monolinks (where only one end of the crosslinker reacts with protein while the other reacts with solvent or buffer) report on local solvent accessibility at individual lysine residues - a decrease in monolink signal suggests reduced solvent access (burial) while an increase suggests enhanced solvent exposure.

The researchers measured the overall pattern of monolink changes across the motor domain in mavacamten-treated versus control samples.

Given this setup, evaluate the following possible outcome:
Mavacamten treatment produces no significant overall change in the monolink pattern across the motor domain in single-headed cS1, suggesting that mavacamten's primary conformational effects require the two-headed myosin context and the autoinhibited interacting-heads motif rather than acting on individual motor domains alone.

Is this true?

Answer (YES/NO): NO